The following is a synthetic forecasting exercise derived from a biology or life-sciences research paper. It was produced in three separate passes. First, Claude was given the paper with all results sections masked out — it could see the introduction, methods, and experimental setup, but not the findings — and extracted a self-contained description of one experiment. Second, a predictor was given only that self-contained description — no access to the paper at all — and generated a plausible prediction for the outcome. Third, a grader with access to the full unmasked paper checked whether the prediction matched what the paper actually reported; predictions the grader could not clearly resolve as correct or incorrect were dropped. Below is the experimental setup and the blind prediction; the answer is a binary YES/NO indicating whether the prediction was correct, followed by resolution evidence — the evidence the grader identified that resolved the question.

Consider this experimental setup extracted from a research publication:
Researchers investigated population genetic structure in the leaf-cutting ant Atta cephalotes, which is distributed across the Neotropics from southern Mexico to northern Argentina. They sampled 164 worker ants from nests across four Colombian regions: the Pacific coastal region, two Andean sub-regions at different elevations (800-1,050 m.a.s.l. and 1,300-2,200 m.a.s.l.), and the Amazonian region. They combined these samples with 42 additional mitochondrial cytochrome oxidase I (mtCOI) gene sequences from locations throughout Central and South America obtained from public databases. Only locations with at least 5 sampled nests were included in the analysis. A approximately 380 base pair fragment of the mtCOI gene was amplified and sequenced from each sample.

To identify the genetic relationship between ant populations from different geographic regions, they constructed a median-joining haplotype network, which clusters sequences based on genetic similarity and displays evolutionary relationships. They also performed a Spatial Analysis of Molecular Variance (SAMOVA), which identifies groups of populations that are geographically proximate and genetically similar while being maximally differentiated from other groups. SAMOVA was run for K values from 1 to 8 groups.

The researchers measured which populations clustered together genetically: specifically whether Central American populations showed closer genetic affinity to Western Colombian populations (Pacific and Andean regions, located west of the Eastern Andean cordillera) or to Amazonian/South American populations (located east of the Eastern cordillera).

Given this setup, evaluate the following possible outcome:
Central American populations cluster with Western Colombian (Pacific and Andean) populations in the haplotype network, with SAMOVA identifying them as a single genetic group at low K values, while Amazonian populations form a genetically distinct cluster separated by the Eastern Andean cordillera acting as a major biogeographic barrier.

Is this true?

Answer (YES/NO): YES